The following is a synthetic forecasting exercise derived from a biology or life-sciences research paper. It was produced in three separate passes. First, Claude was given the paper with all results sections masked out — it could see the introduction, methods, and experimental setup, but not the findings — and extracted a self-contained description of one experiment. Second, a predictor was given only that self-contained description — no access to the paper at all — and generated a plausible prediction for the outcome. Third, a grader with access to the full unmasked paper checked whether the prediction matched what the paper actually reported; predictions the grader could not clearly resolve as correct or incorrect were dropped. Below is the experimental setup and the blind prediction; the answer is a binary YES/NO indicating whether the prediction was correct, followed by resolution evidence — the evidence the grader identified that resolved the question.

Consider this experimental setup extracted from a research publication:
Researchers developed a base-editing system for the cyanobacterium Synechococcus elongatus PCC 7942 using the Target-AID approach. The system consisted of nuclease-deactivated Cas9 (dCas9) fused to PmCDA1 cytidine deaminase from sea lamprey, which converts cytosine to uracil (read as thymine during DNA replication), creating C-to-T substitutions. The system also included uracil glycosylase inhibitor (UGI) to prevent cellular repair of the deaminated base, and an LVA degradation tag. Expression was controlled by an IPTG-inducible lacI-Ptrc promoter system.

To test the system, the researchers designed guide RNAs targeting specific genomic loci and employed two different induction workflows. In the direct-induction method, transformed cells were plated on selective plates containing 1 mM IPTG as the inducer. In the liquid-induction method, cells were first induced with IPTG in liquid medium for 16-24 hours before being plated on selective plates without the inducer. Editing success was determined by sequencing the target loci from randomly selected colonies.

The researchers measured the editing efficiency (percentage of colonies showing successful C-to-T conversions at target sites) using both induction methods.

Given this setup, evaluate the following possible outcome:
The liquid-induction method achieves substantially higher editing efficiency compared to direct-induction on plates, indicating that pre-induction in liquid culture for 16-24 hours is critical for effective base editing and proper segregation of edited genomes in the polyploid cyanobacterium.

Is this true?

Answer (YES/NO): NO